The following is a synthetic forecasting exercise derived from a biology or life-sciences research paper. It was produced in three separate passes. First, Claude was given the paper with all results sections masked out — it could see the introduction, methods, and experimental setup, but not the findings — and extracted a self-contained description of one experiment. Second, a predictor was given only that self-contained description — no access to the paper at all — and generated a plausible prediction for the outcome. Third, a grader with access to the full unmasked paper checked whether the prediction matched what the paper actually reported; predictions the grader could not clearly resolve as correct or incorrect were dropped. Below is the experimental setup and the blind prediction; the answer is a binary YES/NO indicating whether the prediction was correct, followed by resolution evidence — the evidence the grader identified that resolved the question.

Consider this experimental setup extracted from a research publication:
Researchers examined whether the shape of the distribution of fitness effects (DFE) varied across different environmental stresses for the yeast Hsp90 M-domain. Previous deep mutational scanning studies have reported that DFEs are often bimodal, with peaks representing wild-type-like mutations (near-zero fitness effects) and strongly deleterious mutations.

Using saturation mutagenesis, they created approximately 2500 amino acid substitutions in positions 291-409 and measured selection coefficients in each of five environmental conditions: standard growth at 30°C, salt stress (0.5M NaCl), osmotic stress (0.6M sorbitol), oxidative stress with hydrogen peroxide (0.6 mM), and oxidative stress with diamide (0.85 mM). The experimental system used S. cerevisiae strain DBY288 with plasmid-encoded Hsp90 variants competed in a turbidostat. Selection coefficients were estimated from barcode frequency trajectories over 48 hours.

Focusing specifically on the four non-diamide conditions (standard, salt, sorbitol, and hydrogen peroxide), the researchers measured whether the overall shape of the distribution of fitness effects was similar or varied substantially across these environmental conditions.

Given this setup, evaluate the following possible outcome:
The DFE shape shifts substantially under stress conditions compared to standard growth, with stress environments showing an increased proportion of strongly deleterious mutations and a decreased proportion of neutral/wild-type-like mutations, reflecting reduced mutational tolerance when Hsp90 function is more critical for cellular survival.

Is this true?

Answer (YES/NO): NO